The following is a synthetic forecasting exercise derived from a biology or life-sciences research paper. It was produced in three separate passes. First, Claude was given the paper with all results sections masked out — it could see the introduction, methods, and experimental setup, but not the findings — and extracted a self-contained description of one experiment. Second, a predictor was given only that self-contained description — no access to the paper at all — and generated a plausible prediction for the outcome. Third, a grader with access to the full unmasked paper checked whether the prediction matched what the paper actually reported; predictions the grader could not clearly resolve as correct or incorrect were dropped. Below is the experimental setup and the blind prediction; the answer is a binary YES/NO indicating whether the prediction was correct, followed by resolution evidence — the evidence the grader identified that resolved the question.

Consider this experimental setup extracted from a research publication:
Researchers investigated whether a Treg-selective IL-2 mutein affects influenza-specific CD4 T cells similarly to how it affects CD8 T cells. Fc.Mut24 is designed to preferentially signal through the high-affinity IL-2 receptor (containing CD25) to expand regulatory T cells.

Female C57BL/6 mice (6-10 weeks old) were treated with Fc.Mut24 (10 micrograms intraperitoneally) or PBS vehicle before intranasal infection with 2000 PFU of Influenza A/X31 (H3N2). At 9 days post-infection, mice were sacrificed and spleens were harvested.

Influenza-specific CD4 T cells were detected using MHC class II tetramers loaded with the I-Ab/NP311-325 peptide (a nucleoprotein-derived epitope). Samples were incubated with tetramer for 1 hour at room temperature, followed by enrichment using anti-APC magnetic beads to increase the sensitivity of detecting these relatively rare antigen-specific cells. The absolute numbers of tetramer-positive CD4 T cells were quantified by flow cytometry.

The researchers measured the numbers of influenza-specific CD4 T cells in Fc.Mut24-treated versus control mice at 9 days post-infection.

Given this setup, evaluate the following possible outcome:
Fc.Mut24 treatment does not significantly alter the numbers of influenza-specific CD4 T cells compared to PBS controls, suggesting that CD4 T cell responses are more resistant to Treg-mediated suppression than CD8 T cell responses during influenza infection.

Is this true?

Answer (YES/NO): YES